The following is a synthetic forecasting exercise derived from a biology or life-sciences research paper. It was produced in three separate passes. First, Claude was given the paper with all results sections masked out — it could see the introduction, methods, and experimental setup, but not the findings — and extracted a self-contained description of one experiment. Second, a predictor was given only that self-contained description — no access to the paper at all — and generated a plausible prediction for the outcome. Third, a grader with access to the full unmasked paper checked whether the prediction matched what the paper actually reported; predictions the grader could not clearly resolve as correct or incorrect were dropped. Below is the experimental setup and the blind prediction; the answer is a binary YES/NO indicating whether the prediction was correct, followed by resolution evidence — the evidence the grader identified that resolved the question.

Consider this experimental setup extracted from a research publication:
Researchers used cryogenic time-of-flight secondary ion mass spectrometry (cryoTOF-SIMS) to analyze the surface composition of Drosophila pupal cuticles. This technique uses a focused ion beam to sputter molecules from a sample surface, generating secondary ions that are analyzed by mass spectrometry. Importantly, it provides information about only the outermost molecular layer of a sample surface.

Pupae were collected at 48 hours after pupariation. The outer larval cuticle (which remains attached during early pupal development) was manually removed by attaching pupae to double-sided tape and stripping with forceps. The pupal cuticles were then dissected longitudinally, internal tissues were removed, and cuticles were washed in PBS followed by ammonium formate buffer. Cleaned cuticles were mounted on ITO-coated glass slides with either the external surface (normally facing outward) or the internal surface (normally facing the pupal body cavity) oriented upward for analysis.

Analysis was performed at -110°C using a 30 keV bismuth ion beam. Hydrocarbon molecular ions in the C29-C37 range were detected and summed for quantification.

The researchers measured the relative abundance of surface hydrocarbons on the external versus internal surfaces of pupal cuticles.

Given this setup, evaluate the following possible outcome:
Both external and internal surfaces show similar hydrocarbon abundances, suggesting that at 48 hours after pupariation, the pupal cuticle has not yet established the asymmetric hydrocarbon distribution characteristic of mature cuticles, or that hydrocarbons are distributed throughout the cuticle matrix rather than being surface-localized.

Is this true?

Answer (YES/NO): NO